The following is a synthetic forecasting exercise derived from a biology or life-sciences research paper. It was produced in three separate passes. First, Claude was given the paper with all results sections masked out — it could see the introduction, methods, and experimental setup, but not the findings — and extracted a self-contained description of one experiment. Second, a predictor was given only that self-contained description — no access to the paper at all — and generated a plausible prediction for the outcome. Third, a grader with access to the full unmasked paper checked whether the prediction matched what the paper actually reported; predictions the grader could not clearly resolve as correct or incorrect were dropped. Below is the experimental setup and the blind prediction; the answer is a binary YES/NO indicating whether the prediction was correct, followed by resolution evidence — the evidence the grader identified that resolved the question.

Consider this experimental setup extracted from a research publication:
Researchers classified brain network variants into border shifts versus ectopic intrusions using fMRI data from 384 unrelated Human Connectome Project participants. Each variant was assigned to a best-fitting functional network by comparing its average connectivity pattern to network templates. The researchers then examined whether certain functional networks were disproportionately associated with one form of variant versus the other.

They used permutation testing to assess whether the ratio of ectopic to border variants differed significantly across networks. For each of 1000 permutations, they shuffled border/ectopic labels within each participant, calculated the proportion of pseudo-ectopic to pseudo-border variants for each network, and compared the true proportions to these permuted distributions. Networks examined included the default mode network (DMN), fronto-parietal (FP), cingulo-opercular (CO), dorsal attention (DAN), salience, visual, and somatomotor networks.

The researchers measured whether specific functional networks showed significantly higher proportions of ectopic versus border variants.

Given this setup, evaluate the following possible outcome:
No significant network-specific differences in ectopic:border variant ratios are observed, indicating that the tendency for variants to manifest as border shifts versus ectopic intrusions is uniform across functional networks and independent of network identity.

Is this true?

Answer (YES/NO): NO